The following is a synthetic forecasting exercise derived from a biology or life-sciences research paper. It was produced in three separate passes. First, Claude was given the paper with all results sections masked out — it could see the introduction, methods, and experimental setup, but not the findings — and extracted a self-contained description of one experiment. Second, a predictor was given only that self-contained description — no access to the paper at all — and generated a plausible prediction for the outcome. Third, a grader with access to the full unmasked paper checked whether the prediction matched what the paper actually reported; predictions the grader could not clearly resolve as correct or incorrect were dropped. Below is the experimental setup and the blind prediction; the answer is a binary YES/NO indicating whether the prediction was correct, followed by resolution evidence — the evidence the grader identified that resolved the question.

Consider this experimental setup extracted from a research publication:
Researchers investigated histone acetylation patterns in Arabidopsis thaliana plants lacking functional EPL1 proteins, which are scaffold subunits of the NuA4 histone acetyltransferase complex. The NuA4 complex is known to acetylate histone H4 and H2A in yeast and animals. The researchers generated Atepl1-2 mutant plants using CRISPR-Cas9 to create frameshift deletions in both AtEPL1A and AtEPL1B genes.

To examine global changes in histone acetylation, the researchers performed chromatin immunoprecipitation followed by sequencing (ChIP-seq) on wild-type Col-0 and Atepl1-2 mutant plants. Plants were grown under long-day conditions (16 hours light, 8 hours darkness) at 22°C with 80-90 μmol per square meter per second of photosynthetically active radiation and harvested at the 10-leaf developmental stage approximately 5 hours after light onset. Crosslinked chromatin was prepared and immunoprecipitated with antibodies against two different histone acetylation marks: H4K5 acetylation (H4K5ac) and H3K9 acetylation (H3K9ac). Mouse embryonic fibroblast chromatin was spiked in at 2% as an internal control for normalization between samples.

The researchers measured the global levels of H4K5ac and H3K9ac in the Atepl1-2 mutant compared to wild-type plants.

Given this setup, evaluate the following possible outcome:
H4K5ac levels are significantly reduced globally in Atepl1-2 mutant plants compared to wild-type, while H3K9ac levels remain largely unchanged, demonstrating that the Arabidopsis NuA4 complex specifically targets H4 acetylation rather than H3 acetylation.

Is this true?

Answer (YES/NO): YES